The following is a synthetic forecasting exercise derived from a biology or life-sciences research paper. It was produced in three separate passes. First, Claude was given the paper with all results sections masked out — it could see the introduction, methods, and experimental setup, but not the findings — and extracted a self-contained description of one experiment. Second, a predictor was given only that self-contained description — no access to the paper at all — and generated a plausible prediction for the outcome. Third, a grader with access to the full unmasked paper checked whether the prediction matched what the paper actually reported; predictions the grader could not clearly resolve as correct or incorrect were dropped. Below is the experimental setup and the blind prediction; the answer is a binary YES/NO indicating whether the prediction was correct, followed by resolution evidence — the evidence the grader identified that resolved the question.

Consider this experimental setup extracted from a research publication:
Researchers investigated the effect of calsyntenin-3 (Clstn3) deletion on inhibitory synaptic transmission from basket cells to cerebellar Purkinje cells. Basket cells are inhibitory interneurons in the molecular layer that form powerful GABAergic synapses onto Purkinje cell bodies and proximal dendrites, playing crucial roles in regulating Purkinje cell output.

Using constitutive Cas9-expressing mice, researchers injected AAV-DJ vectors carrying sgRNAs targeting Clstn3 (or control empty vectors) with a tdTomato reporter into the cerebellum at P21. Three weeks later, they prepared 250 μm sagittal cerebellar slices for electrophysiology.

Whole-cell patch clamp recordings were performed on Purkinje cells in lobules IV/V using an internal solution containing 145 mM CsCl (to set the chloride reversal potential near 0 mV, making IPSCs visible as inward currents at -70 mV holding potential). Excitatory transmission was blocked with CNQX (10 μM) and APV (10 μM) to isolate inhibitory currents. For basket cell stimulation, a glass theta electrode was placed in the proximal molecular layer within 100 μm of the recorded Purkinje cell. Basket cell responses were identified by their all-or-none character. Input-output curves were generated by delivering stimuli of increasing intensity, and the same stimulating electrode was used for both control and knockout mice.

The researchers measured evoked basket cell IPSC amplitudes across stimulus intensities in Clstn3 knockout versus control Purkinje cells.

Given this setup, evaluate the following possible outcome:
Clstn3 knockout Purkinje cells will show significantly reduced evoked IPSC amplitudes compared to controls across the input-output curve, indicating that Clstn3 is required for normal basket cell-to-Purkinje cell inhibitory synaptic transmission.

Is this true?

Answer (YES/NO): YES